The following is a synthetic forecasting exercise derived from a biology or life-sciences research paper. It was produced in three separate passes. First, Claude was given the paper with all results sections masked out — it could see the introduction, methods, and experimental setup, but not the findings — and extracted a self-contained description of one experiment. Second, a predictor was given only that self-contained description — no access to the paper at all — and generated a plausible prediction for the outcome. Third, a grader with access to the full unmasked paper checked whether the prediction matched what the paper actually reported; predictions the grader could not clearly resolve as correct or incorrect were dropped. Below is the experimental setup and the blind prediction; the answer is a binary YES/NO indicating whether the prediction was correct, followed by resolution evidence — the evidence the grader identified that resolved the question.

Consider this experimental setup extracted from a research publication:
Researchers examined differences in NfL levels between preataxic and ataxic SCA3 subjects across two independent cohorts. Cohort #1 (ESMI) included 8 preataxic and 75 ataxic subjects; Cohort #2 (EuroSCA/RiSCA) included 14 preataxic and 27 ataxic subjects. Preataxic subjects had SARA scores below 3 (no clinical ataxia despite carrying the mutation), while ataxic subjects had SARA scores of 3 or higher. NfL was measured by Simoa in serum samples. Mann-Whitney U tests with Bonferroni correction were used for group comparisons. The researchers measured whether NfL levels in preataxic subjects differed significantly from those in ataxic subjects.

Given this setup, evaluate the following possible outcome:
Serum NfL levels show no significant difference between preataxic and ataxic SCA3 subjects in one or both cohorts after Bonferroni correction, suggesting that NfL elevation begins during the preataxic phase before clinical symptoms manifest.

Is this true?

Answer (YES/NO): YES